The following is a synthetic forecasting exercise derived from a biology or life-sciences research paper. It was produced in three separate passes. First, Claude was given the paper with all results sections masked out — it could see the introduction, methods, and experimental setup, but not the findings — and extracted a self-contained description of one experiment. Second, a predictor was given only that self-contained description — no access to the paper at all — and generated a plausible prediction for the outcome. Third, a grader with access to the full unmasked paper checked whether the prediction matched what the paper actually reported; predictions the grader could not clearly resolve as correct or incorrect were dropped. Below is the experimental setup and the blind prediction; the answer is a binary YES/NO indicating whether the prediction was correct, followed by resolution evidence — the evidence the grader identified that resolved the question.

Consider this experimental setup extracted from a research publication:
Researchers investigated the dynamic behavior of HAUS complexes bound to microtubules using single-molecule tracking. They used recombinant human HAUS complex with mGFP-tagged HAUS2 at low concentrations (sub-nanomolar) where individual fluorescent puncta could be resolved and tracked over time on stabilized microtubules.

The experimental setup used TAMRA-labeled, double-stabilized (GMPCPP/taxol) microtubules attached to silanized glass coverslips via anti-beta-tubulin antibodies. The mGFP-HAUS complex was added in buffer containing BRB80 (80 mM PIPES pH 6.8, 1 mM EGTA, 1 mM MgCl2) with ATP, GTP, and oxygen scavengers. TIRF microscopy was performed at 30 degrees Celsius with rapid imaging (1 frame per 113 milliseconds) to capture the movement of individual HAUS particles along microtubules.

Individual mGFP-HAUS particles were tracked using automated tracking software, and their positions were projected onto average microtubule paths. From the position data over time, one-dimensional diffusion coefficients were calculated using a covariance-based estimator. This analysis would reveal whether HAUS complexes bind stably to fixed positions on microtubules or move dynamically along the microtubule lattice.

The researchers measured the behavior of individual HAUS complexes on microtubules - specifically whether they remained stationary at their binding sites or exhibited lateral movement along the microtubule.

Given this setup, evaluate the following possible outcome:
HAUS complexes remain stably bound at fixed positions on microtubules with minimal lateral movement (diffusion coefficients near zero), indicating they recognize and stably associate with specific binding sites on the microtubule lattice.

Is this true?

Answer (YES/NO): NO